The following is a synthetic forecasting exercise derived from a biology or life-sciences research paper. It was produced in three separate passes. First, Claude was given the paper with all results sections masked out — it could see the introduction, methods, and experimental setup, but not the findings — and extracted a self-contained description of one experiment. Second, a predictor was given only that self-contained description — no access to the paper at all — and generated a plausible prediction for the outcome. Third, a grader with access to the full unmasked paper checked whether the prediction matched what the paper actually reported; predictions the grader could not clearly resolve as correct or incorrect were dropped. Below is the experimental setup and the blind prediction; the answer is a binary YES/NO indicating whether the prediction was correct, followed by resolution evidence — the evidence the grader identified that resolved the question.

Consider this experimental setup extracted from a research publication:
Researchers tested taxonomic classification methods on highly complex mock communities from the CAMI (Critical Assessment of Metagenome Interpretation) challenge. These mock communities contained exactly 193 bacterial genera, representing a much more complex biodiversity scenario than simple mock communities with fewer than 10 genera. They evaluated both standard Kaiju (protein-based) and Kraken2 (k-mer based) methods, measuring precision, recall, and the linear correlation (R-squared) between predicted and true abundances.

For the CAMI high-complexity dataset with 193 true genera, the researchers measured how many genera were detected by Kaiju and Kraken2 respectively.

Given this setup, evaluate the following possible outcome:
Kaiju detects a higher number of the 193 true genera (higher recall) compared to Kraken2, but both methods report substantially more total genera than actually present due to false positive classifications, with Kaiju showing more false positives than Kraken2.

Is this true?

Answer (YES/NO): NO